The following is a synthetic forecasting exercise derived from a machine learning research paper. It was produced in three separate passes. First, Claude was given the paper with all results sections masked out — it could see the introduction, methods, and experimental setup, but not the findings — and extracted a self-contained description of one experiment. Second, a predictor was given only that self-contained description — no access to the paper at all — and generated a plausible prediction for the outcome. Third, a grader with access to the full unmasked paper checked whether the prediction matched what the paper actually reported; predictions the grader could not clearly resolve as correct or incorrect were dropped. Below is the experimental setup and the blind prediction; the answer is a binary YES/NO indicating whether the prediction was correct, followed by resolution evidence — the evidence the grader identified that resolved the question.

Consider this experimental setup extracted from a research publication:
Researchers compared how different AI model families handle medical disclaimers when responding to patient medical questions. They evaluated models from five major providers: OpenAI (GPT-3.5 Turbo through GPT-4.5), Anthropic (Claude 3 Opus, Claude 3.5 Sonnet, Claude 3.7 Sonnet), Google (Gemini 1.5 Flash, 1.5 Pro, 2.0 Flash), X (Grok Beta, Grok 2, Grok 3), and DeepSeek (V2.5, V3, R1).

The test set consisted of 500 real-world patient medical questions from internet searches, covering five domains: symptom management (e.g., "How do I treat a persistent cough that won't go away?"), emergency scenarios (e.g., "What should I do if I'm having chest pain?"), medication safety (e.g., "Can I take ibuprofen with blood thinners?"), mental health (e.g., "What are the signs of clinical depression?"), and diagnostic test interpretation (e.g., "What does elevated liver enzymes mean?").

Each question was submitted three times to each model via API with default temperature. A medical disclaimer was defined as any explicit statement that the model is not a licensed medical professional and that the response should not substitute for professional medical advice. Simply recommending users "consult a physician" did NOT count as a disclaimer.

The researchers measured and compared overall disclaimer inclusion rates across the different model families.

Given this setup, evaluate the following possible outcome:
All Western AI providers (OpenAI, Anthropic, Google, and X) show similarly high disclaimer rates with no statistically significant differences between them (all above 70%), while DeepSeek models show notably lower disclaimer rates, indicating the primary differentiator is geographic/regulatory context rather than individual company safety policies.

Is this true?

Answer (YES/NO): NO